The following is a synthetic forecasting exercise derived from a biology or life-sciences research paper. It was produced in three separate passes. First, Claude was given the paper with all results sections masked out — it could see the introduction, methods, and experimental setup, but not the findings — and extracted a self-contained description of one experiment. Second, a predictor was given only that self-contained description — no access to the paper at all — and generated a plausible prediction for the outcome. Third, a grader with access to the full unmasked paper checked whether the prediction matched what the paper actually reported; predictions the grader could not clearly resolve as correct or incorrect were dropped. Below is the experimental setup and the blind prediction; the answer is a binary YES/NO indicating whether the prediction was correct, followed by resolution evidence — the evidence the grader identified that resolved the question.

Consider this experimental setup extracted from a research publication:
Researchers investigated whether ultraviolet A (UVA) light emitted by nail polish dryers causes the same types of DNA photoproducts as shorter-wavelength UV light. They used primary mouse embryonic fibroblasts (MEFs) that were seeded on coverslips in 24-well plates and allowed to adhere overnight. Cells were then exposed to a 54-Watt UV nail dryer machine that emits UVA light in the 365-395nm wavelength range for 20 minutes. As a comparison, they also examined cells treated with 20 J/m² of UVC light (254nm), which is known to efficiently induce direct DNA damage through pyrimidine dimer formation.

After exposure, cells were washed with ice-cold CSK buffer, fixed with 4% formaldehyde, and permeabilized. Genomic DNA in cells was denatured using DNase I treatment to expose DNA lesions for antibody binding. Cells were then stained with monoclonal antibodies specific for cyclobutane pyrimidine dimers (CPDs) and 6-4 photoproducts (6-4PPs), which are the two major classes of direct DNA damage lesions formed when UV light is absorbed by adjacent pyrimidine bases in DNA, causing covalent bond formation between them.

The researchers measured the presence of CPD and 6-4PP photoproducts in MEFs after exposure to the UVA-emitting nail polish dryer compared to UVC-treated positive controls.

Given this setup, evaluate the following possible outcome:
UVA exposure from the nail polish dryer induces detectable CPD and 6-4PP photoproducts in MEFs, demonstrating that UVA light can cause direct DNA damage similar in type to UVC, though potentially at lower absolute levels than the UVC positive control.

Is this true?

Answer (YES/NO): NO